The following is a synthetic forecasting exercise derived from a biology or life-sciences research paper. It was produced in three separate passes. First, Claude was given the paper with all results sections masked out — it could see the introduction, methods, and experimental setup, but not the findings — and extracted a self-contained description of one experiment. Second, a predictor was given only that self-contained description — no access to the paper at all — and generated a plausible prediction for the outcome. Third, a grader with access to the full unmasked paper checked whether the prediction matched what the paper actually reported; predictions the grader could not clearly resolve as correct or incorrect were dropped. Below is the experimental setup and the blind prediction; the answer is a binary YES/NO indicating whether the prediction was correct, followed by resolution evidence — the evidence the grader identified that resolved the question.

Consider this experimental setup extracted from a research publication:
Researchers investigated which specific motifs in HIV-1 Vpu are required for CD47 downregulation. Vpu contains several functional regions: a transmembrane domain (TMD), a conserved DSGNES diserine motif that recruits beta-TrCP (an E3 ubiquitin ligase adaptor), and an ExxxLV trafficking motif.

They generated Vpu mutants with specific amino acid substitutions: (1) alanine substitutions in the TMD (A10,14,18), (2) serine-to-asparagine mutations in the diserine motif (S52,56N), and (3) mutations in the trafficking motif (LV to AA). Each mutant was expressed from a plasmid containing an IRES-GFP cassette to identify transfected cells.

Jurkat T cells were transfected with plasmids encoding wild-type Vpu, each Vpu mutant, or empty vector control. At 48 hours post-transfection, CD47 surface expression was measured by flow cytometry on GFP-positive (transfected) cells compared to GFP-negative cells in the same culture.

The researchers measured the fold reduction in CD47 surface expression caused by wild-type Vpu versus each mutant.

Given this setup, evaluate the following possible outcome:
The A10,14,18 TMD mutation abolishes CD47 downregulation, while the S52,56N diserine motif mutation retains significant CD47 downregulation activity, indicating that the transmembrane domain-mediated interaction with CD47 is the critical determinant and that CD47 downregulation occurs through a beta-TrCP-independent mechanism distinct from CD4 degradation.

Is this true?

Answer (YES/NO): NO